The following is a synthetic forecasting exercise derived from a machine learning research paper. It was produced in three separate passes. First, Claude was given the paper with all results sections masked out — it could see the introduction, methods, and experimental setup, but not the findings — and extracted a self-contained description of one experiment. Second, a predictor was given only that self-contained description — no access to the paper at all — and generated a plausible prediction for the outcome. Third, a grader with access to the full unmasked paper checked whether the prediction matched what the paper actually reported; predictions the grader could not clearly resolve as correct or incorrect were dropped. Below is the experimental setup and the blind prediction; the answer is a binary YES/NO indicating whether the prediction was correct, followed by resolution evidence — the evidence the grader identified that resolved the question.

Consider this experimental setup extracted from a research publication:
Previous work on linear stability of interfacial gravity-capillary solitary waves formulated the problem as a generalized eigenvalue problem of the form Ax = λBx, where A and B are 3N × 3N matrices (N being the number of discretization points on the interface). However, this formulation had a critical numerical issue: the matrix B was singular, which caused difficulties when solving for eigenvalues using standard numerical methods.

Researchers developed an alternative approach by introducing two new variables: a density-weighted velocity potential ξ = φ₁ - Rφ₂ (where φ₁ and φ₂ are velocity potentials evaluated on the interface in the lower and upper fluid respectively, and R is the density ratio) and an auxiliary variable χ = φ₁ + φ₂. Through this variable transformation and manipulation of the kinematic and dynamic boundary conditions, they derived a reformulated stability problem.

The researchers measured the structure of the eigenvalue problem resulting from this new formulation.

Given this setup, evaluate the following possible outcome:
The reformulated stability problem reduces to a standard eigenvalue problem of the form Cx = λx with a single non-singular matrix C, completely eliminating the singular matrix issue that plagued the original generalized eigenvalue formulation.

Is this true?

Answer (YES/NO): YES